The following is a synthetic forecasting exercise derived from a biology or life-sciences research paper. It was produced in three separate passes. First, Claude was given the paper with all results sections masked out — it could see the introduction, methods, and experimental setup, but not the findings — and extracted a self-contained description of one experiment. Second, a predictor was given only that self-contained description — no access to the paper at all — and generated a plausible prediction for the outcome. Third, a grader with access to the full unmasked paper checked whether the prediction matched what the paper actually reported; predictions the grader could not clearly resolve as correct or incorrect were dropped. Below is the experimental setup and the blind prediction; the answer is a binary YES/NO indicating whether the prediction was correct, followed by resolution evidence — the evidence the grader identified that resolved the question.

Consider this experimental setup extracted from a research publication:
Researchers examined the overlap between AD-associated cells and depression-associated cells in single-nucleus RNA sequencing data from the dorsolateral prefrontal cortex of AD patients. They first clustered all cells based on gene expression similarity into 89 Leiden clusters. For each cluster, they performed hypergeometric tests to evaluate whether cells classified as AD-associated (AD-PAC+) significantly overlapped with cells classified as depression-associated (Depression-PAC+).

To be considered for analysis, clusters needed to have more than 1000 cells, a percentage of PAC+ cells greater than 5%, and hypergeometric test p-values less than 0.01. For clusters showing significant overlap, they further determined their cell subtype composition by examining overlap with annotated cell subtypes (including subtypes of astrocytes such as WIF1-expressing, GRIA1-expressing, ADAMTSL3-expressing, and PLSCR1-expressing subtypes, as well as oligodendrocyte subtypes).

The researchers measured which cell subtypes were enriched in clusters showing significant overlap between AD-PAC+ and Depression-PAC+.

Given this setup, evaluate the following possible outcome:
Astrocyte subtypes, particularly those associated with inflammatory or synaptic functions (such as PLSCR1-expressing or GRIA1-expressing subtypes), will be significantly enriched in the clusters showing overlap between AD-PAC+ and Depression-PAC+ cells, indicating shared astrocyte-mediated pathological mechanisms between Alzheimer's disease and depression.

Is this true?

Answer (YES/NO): NO